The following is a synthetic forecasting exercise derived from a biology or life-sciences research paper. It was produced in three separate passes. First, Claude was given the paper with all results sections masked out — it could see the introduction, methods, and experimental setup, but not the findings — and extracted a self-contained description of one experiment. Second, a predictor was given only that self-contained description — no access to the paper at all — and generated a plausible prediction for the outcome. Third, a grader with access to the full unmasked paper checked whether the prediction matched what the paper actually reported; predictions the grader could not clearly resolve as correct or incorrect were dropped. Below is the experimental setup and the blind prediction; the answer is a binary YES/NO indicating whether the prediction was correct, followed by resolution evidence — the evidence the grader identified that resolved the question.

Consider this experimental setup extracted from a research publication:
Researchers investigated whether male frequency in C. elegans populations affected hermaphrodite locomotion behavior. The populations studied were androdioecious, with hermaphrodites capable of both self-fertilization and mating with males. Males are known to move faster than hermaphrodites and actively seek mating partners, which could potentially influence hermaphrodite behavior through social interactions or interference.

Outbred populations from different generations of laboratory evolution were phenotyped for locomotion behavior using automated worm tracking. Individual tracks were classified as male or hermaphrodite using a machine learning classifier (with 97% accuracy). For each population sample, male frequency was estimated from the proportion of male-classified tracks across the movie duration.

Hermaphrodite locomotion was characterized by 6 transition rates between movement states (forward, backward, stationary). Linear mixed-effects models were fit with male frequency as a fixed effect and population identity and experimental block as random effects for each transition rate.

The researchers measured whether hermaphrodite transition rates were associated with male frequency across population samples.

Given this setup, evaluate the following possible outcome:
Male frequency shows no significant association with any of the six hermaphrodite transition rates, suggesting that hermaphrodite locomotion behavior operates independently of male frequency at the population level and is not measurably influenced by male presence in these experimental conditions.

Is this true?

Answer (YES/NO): YES